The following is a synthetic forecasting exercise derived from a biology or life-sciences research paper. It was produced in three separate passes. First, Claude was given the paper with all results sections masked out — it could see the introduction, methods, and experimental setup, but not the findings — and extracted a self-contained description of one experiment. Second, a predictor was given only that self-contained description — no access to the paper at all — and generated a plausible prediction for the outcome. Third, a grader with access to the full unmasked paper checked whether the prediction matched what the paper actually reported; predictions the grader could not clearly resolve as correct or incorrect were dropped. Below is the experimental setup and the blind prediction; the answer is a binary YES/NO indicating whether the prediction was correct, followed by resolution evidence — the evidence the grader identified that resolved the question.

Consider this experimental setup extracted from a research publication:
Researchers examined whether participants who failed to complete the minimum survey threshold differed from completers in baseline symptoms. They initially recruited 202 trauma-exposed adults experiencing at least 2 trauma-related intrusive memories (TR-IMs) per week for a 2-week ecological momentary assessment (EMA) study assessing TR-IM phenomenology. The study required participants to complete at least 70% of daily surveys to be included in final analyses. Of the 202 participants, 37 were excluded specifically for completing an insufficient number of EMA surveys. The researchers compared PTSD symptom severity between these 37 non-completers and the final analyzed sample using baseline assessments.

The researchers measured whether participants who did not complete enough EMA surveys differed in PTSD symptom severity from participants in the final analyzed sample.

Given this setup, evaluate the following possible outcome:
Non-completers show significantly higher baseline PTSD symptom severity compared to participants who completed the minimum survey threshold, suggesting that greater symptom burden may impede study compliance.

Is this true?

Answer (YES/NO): NO